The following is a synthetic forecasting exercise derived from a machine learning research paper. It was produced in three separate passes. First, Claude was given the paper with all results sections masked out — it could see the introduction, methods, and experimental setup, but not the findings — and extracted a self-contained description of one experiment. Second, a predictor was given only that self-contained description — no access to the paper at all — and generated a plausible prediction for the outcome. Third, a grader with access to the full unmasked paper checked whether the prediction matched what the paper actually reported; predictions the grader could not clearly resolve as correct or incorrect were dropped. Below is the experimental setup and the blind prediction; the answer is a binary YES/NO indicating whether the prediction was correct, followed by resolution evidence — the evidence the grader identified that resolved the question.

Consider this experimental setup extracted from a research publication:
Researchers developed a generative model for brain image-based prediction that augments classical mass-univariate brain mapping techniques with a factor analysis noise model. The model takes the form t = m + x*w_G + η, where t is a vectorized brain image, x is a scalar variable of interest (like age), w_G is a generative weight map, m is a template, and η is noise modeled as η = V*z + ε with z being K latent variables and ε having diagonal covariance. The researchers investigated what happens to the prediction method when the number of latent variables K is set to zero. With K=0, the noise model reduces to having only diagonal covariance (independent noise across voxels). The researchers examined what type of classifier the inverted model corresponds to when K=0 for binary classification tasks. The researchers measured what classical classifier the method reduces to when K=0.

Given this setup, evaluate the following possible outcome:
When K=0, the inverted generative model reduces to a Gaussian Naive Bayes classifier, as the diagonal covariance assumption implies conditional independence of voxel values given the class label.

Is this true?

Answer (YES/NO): YES